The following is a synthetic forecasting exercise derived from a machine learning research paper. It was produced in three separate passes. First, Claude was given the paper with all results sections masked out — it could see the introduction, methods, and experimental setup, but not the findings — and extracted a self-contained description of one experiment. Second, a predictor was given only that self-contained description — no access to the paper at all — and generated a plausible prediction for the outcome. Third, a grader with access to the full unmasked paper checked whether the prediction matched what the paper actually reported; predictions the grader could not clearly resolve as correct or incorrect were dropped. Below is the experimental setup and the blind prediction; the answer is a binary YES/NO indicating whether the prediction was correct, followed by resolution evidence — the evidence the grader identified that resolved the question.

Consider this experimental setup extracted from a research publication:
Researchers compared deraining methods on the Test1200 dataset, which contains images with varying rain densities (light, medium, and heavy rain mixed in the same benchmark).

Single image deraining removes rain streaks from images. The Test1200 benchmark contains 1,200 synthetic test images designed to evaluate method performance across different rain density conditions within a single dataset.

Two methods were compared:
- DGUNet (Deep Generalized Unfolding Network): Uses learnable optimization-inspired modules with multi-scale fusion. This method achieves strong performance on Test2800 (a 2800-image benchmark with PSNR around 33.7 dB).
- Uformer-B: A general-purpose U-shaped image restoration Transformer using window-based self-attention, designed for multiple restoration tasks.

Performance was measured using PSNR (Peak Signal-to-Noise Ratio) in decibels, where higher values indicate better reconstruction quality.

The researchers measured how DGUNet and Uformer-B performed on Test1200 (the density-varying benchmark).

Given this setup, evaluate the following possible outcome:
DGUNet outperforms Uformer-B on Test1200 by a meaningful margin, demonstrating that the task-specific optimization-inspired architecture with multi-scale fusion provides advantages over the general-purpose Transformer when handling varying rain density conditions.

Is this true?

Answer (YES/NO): YES